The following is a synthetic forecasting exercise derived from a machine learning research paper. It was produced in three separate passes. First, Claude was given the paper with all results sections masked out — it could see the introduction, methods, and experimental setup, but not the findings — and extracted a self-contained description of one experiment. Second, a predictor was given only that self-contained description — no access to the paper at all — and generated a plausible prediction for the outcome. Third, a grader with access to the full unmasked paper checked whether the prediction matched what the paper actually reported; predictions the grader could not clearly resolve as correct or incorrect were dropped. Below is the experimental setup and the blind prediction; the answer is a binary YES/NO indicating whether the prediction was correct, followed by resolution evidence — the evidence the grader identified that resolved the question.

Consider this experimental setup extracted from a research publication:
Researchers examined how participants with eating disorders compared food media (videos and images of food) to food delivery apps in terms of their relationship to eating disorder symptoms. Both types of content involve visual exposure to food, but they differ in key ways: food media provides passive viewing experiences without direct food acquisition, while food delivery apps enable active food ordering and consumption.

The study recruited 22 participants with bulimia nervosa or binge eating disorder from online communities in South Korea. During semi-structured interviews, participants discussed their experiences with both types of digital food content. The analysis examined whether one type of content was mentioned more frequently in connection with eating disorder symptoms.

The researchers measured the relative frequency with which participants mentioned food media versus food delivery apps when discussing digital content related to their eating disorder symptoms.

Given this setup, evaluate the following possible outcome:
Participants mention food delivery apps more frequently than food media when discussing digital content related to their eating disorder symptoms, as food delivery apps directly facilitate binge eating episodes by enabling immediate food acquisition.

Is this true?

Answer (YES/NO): NO